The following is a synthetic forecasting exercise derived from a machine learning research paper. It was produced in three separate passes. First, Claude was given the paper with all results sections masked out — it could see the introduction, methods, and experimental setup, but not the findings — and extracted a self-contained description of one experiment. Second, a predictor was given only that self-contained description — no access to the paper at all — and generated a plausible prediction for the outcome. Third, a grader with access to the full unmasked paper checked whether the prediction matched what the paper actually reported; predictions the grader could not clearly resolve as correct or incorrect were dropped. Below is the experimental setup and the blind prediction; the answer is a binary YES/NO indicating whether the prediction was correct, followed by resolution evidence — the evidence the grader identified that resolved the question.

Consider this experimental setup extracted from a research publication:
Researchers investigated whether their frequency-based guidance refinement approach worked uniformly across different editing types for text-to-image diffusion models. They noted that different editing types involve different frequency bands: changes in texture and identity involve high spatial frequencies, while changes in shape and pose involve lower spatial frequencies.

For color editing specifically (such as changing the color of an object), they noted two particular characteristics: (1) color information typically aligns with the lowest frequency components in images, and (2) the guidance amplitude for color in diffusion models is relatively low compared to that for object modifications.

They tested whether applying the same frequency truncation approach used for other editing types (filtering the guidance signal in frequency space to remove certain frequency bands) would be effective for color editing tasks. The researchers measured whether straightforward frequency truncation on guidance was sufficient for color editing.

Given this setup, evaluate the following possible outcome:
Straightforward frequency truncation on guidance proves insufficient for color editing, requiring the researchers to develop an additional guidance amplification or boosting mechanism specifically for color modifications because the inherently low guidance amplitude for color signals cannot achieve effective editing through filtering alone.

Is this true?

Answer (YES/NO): NO